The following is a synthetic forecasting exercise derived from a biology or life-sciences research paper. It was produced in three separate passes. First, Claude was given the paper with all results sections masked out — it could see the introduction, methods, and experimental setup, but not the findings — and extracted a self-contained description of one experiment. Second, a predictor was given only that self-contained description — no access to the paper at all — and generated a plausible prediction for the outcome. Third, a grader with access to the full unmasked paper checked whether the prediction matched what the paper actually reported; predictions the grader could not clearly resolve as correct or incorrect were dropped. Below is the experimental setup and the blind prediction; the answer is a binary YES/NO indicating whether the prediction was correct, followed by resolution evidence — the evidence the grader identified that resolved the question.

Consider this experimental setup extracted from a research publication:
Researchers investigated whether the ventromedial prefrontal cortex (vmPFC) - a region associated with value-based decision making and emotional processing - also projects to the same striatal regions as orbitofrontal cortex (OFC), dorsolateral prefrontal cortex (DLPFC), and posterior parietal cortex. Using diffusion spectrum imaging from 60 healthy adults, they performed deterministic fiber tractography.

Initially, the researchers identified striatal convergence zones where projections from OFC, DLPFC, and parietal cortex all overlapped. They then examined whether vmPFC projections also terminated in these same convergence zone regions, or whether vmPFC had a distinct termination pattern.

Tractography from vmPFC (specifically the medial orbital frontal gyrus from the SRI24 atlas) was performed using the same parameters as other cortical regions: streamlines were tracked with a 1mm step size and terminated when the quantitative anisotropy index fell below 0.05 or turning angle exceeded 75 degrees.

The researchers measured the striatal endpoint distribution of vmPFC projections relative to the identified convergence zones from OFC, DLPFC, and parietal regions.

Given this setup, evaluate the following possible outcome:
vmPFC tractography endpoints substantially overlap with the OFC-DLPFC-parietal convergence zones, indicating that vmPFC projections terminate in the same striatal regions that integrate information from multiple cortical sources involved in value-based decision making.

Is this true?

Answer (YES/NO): NO